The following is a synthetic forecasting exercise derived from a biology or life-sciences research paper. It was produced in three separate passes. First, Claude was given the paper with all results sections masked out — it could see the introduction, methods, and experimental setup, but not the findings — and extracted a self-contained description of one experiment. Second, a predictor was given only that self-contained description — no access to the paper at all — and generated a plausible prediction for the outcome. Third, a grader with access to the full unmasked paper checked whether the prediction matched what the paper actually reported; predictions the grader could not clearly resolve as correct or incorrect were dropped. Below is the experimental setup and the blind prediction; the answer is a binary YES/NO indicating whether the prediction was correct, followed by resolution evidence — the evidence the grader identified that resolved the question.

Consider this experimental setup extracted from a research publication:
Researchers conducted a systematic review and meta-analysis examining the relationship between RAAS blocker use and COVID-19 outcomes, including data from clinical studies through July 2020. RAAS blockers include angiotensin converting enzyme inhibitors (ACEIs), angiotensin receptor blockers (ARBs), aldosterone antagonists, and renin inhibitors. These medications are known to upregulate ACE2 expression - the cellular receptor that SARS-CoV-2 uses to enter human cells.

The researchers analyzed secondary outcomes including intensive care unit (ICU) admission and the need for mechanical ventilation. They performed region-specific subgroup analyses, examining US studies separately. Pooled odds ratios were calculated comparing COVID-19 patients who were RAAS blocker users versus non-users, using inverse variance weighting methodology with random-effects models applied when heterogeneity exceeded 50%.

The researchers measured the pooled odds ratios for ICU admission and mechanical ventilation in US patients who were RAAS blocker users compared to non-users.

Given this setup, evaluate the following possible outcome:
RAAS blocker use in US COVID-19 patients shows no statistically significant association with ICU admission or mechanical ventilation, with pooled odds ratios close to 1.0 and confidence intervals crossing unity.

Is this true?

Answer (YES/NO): NO